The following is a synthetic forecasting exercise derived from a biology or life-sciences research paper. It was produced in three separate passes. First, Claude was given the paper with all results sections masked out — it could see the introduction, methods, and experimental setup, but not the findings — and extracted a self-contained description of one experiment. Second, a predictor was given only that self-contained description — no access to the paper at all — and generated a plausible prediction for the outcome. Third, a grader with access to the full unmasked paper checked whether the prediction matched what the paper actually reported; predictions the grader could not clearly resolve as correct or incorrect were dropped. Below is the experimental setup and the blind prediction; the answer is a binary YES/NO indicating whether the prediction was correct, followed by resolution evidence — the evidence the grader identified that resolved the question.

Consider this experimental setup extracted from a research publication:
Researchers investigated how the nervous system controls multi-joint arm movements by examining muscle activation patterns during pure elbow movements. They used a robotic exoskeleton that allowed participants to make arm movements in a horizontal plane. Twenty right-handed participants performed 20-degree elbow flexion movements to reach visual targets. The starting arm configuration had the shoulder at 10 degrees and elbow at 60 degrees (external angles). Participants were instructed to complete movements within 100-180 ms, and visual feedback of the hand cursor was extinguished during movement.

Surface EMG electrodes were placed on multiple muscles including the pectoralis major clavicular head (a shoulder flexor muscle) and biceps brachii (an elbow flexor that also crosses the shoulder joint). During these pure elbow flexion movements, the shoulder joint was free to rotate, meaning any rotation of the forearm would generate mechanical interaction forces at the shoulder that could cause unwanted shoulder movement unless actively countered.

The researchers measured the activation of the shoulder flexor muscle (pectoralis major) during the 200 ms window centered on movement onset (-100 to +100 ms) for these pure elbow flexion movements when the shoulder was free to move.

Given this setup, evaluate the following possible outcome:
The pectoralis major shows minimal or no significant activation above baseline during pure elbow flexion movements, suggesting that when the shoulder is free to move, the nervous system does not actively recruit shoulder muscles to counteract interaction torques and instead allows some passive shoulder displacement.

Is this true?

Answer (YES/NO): NO